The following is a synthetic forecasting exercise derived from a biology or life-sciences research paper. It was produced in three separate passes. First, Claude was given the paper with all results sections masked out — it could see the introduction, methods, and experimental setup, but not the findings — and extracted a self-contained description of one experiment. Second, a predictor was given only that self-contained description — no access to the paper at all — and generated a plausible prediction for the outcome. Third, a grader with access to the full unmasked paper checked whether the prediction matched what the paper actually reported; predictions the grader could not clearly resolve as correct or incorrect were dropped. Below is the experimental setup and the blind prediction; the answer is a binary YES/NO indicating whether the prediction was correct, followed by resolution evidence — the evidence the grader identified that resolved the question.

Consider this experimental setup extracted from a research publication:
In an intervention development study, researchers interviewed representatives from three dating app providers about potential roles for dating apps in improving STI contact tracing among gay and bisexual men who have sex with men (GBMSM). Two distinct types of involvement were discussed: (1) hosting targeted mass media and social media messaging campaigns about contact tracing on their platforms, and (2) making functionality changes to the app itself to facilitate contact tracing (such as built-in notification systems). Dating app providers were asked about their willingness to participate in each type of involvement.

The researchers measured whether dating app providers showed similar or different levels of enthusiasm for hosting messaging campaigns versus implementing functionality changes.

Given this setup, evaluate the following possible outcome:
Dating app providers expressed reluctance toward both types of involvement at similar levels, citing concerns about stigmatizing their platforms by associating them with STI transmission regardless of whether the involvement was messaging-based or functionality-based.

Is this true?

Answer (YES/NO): NO